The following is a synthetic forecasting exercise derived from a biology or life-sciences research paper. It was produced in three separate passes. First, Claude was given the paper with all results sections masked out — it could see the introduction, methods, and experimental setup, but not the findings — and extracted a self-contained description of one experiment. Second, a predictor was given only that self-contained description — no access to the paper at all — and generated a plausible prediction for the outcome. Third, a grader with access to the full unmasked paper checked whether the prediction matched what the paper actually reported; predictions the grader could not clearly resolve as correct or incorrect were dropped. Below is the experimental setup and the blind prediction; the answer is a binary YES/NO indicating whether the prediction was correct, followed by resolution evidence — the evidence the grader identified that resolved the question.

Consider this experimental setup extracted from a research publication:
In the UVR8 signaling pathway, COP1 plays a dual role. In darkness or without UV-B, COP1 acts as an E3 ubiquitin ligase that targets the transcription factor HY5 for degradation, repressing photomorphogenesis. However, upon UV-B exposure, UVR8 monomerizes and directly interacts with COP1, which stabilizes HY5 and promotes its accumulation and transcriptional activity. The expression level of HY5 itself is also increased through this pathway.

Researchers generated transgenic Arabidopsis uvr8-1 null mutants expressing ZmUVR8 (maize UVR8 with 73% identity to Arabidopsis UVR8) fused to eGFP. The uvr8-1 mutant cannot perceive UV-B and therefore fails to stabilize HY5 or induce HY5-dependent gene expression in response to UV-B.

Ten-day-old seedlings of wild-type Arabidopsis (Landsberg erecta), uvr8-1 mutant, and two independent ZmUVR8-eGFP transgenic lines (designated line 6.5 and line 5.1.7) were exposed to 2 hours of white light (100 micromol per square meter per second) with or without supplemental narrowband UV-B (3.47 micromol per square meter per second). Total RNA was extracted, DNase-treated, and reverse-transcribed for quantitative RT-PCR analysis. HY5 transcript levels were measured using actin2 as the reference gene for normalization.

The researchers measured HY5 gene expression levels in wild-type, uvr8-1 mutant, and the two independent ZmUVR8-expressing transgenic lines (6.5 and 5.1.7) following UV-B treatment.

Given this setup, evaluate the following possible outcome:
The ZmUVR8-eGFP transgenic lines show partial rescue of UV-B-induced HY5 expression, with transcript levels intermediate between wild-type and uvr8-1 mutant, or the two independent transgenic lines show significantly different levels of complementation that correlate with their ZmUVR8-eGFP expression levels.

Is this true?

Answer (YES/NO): NO